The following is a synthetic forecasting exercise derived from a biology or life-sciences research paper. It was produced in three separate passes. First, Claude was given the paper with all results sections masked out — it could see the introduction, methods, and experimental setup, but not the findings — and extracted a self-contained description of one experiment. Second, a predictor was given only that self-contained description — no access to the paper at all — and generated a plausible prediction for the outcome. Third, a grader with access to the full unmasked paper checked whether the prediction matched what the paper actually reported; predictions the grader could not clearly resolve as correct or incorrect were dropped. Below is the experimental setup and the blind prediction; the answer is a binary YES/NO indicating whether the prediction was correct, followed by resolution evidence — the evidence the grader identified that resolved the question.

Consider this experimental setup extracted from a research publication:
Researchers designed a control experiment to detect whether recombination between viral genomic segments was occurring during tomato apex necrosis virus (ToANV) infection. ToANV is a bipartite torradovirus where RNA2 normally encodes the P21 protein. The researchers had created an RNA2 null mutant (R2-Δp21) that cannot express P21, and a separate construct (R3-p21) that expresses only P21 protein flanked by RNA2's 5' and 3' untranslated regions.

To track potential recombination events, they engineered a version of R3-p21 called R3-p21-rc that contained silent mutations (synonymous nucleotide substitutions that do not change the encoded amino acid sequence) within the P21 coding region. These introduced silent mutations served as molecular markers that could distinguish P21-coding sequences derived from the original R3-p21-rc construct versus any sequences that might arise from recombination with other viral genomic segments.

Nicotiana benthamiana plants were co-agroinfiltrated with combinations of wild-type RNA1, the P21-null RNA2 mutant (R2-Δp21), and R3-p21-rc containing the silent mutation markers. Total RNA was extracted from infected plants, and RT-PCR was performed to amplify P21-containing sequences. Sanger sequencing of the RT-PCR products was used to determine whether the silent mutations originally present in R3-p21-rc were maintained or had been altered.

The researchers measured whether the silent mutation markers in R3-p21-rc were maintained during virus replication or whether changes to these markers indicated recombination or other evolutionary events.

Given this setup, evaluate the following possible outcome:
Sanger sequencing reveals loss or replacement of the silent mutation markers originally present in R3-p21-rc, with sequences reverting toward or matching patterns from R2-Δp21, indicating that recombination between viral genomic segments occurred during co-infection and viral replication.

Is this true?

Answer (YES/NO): NO